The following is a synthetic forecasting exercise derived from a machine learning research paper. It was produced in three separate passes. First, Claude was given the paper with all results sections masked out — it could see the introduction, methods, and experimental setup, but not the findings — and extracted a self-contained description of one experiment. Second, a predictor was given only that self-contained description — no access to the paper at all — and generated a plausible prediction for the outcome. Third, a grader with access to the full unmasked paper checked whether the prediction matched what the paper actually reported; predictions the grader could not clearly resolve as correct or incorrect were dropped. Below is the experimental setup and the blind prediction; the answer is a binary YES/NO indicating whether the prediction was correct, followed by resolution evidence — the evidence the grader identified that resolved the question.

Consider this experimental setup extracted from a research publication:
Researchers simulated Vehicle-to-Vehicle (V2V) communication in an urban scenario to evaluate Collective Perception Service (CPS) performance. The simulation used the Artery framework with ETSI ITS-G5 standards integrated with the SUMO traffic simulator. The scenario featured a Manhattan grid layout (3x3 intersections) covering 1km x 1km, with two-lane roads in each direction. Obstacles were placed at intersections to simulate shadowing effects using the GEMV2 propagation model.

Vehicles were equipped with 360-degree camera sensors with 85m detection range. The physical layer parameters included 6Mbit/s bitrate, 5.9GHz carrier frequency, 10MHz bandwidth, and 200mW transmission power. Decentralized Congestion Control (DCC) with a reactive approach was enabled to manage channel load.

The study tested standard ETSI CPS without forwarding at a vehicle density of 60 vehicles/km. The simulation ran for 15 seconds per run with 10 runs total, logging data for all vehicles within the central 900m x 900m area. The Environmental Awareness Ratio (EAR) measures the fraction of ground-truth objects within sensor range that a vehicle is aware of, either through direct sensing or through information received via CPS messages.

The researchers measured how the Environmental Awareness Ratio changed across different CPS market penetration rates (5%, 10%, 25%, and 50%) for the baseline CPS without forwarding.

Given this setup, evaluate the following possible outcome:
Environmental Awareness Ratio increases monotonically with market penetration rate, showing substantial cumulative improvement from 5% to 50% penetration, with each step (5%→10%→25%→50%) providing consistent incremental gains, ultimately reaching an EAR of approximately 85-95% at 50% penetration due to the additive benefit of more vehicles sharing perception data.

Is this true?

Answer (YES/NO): NO